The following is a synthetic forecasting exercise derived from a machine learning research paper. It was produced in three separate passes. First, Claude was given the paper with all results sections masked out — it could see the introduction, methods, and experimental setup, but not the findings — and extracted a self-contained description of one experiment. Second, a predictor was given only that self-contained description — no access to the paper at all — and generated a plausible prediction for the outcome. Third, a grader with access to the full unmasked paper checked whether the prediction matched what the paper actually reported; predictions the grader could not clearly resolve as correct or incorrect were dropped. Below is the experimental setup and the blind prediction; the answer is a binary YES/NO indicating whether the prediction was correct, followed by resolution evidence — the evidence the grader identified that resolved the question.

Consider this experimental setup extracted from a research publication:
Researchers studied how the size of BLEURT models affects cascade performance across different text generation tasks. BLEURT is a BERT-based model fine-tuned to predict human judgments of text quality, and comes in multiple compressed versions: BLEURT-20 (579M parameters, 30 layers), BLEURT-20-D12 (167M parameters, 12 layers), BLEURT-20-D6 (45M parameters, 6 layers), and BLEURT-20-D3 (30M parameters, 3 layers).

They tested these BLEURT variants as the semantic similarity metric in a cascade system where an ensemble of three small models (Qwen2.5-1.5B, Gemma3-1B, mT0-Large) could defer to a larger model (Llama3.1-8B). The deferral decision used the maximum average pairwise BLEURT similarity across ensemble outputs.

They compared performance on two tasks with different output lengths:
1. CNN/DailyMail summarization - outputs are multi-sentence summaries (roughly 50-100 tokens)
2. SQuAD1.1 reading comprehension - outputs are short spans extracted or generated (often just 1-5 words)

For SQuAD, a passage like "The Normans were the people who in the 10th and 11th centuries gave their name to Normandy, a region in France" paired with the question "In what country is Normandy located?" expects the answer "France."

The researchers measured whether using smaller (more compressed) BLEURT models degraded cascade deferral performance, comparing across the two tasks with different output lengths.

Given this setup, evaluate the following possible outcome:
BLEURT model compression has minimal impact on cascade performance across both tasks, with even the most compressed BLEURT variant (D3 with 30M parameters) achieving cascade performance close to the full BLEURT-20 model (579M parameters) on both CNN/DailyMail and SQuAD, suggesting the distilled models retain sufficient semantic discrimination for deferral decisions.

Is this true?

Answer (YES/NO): NO